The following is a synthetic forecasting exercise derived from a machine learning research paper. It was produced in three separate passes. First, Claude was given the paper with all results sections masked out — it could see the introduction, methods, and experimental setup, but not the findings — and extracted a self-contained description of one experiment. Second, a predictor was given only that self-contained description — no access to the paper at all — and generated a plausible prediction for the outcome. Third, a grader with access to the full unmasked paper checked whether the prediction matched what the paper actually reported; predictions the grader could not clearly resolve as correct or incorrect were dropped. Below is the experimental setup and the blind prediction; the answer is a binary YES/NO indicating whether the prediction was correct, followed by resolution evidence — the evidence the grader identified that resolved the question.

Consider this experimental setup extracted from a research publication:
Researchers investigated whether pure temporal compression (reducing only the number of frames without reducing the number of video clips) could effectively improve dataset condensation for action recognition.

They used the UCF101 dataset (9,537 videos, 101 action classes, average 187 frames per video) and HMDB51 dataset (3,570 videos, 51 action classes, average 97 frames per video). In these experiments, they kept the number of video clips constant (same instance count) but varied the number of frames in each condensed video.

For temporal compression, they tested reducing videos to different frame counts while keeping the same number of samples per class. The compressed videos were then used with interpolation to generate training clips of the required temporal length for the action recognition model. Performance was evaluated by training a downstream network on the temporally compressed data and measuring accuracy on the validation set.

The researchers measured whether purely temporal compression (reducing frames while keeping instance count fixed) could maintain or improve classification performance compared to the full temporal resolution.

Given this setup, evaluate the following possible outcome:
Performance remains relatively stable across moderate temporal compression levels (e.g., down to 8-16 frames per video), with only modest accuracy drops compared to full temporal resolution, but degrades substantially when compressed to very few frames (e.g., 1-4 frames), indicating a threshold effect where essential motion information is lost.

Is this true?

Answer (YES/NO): NO